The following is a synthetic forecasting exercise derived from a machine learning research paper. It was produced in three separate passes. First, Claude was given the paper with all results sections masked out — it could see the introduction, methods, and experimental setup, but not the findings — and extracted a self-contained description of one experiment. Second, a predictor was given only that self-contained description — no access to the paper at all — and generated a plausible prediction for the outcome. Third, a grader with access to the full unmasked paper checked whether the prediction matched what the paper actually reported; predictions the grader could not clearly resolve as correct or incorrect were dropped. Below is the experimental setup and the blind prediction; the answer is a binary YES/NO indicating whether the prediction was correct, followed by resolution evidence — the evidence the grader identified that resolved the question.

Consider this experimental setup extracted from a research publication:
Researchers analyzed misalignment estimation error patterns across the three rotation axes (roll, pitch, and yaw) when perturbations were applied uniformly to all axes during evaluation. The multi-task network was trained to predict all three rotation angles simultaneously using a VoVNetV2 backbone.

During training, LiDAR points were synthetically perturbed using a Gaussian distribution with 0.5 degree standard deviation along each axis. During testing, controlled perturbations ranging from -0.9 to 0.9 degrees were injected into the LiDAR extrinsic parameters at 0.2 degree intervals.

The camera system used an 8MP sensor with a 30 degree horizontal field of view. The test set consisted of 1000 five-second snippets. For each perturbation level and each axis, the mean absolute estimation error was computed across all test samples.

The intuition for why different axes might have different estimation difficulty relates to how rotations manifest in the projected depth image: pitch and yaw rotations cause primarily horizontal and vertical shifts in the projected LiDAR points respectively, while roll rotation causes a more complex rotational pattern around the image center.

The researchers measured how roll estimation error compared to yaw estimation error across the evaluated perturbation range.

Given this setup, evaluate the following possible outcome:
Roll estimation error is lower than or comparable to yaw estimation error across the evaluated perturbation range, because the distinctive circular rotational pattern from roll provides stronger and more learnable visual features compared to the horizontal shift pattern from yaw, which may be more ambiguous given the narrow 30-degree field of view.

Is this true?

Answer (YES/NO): NO